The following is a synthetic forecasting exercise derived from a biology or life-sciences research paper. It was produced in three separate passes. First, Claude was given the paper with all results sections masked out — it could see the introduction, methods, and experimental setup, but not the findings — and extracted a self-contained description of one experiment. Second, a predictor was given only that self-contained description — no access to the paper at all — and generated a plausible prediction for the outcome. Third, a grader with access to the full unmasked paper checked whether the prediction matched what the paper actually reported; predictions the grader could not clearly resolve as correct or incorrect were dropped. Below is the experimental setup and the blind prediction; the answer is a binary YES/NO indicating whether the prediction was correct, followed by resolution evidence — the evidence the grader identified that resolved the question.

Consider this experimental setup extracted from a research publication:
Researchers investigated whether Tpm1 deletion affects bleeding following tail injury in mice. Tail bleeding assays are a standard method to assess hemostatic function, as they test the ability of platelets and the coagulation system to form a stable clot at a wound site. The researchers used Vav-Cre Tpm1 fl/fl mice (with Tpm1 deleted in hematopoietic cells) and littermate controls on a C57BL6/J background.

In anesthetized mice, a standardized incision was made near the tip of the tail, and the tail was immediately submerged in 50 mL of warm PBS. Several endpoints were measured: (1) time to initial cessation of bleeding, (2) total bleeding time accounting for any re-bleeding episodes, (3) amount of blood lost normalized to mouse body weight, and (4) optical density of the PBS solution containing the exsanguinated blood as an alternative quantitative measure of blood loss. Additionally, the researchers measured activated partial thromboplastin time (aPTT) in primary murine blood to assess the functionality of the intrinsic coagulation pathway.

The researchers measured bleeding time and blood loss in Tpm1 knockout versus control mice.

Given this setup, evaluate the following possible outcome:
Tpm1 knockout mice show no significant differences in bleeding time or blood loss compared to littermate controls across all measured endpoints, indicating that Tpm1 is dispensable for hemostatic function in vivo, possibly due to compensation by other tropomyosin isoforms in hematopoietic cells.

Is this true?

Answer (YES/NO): YES